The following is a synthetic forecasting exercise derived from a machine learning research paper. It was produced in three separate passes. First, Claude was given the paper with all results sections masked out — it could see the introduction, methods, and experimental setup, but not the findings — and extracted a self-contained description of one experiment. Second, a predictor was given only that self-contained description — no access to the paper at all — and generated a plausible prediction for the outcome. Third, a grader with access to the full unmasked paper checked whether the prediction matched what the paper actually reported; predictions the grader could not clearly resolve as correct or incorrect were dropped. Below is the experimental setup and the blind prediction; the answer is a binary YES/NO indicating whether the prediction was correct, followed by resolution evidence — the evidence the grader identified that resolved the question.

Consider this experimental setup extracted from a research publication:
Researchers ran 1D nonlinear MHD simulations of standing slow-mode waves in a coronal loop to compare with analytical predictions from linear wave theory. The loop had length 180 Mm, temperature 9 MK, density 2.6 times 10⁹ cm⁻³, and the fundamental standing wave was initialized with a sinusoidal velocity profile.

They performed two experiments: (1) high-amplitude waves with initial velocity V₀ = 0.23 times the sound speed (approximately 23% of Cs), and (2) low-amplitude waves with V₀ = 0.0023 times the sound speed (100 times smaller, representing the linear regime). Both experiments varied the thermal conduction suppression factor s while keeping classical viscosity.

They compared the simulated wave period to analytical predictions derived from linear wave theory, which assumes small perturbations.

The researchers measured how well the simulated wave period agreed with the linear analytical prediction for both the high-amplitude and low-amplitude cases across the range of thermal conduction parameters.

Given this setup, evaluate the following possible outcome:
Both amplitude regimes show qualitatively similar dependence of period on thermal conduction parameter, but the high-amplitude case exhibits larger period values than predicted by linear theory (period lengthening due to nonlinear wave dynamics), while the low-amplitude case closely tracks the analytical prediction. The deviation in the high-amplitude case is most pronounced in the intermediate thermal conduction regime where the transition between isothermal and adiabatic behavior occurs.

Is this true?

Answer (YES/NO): NO